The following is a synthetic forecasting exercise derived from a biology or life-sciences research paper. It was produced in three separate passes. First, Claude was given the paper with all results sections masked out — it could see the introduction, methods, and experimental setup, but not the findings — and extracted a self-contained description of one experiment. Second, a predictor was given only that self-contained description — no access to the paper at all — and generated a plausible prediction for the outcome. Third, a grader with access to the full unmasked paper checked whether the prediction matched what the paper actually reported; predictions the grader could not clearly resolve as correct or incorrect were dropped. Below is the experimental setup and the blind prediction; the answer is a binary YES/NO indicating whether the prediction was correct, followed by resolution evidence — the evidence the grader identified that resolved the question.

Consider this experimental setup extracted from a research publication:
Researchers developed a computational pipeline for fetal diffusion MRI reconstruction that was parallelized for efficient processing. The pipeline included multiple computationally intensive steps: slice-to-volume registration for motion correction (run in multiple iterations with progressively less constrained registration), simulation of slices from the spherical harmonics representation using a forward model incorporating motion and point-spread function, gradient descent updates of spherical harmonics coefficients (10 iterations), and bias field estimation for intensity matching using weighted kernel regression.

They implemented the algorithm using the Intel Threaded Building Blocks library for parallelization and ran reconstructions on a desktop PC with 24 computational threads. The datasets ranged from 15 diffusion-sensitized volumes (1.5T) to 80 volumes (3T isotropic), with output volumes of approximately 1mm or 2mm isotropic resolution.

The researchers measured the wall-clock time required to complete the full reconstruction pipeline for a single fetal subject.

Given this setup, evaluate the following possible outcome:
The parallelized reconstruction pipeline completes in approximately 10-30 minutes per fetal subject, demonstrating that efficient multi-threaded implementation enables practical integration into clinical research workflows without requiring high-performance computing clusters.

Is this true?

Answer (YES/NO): YES